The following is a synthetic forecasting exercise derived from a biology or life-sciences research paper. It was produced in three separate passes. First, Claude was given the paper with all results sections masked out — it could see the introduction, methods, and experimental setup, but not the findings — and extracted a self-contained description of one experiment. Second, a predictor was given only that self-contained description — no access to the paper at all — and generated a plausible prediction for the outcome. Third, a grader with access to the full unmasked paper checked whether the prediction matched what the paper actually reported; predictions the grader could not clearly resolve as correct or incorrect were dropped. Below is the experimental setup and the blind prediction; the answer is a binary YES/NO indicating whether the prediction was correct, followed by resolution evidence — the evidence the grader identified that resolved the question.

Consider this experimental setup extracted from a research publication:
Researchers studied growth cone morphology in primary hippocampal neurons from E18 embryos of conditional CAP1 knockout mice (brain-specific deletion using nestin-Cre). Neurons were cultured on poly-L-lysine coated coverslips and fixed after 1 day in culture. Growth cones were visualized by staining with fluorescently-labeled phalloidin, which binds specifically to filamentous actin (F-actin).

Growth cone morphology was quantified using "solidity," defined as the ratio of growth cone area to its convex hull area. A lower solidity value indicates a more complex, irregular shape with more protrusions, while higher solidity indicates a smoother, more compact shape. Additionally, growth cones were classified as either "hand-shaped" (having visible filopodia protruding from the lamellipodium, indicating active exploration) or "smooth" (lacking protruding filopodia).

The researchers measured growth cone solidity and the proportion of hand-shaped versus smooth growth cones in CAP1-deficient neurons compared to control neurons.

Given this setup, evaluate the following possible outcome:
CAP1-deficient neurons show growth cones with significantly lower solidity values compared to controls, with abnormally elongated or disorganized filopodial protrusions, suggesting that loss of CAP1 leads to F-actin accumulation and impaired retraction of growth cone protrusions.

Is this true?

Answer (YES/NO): NO